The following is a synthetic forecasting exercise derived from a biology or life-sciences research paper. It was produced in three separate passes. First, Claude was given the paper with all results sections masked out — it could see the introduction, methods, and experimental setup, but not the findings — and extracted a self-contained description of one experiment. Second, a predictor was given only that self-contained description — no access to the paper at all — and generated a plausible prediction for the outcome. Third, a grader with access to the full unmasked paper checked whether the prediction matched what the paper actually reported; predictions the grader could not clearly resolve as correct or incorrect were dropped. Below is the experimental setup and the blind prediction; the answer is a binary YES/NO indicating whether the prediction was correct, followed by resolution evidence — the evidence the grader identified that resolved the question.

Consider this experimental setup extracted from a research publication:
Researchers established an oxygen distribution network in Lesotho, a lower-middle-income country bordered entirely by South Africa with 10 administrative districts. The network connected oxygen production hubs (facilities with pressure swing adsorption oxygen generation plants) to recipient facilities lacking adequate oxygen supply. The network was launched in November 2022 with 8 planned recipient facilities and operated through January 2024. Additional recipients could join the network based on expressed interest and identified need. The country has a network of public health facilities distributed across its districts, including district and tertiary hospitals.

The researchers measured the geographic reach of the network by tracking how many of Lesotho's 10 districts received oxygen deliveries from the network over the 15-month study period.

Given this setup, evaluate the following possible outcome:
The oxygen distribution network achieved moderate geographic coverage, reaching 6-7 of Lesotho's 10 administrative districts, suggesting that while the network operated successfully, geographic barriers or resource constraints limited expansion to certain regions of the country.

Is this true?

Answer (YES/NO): NO